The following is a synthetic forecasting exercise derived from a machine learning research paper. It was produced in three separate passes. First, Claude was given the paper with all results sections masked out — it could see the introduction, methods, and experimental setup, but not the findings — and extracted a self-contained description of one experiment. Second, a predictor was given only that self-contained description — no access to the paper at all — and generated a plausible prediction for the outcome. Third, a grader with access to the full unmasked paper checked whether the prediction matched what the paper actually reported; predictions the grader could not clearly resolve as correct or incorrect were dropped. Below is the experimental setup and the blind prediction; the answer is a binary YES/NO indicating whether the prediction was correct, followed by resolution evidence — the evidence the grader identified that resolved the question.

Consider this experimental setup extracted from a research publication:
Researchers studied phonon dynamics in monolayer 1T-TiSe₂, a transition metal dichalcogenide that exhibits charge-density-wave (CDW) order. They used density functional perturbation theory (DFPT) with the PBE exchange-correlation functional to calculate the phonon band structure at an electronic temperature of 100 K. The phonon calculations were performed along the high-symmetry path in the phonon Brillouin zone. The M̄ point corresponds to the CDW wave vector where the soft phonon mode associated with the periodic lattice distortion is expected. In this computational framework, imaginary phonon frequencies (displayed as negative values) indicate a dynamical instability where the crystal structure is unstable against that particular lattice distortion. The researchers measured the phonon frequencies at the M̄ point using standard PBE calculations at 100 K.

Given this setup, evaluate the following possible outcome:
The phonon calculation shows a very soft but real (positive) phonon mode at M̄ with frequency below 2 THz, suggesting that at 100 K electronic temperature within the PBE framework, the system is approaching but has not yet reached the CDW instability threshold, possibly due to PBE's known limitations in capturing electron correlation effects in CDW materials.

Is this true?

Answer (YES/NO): NO